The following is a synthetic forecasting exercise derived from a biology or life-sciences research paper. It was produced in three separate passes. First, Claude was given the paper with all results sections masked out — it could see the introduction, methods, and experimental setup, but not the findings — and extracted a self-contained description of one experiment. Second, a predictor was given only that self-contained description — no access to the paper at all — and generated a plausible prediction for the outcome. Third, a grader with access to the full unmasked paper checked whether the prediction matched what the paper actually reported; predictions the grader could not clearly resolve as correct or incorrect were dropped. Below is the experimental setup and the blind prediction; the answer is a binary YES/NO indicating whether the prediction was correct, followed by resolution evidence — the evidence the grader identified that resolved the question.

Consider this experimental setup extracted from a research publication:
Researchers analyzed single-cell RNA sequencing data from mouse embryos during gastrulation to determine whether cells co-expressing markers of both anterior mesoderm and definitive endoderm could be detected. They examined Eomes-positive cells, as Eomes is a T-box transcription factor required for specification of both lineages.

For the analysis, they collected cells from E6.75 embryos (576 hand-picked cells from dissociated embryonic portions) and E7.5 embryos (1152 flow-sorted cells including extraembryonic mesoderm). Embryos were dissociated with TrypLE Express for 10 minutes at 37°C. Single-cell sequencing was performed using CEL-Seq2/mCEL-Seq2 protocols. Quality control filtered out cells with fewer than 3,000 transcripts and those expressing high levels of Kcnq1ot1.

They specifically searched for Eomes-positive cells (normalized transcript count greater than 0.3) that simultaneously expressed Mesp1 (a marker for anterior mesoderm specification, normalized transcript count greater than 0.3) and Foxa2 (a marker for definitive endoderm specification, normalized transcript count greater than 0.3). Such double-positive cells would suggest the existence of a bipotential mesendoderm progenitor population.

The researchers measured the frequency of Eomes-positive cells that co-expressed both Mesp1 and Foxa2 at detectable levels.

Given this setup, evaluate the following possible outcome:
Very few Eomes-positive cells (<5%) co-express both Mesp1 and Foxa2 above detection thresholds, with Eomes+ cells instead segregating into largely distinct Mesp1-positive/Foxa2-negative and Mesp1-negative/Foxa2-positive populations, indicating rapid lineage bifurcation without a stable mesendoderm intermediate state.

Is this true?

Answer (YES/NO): NO